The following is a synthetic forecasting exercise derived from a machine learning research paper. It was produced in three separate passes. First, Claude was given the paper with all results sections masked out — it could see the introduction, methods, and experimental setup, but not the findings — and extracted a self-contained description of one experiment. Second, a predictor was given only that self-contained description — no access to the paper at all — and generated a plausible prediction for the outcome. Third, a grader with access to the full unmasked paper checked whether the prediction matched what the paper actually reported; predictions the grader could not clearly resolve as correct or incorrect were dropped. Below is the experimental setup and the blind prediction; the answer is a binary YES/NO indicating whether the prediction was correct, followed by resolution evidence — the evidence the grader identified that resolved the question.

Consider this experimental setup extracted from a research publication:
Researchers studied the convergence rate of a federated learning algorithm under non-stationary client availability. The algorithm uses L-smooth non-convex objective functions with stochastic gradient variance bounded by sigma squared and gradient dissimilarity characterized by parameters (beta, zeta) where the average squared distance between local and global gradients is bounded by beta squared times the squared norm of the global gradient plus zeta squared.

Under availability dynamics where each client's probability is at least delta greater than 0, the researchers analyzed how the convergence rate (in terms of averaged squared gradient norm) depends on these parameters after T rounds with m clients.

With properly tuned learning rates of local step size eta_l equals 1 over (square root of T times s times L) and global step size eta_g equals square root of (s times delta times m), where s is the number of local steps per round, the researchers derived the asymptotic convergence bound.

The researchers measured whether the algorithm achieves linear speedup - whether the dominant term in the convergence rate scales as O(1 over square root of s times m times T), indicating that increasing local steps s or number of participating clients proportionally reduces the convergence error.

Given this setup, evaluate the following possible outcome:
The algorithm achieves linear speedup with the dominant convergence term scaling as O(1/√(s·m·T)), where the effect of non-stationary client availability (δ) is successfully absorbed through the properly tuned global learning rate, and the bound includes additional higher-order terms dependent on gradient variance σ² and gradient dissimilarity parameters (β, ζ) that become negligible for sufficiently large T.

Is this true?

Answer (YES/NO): NO